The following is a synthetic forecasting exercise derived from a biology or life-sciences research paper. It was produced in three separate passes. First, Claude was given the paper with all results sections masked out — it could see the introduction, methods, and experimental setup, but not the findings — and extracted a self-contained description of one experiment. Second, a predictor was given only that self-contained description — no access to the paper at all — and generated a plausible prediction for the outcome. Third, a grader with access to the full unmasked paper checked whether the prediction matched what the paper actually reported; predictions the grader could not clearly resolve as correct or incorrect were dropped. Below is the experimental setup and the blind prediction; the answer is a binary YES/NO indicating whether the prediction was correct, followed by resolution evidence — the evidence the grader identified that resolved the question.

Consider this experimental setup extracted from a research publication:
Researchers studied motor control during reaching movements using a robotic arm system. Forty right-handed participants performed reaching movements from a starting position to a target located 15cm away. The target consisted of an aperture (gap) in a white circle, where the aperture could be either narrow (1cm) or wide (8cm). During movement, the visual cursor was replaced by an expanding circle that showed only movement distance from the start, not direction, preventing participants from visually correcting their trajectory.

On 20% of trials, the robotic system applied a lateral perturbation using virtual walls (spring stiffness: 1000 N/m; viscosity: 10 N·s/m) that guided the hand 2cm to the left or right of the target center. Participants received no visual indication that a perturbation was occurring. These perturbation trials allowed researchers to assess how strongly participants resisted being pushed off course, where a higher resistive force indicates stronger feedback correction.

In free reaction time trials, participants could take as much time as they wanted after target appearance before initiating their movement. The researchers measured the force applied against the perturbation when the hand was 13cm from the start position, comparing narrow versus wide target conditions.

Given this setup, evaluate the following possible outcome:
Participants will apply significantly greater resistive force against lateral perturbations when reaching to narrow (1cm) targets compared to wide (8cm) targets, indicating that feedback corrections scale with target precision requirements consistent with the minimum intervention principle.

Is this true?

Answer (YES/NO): YES